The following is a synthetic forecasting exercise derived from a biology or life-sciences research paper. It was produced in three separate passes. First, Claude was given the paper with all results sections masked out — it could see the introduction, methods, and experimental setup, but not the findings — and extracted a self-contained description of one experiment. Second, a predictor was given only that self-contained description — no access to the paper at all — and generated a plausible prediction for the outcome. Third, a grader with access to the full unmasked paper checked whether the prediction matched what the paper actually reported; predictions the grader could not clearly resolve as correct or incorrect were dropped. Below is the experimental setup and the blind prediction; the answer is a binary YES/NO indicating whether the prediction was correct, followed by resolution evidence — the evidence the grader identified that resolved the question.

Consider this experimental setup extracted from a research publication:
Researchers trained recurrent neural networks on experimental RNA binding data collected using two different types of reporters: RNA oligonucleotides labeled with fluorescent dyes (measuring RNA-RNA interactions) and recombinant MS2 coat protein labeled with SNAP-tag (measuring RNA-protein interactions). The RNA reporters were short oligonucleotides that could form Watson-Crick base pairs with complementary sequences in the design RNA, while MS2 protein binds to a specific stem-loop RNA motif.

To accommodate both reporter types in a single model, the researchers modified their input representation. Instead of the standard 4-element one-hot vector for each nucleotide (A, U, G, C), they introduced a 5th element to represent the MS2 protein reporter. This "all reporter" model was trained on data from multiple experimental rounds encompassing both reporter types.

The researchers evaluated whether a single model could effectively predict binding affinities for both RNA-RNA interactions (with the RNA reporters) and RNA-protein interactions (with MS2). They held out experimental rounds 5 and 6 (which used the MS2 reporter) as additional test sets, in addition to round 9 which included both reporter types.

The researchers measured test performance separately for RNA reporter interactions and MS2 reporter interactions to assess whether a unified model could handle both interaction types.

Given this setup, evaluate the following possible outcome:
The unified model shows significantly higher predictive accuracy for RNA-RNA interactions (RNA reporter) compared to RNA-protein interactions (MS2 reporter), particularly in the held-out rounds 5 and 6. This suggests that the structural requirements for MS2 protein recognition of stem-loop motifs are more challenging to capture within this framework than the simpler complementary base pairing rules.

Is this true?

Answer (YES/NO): YES